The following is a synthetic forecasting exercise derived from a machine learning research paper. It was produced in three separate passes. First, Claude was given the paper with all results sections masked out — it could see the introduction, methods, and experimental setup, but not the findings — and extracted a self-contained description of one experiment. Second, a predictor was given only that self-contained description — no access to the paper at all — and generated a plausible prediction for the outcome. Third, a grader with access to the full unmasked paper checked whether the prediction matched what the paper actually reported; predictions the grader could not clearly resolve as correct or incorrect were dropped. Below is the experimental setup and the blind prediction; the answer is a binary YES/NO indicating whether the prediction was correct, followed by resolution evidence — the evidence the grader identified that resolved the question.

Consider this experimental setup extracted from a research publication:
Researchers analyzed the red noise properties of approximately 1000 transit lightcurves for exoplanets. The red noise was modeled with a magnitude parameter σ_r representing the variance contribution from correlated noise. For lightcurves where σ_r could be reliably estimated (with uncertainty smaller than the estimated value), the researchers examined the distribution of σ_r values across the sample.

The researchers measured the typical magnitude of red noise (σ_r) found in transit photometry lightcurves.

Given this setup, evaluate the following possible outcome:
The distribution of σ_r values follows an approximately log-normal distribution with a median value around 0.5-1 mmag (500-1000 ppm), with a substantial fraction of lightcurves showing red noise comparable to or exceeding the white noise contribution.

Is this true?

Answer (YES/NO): NO